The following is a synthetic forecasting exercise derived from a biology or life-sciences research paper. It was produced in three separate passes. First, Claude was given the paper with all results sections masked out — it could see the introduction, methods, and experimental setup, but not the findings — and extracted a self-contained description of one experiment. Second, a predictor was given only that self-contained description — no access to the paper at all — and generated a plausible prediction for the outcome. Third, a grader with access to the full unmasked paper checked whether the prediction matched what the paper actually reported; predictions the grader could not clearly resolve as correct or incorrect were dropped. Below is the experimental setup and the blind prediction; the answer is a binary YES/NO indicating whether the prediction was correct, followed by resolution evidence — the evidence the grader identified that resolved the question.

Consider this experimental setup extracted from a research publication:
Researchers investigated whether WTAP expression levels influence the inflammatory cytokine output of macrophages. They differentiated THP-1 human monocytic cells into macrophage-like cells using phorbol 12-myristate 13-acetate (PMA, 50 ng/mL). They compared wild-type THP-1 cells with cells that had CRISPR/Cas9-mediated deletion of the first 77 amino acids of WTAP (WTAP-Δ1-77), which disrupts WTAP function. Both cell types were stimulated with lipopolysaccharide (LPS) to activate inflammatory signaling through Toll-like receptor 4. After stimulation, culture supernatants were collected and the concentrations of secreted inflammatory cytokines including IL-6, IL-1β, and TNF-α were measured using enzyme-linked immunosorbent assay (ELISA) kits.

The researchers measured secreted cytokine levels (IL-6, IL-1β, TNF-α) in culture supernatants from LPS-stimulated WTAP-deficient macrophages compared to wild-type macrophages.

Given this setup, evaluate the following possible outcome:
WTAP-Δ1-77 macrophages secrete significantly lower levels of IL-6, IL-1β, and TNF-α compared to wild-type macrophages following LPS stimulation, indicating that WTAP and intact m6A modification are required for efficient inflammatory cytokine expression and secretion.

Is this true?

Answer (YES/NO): NO